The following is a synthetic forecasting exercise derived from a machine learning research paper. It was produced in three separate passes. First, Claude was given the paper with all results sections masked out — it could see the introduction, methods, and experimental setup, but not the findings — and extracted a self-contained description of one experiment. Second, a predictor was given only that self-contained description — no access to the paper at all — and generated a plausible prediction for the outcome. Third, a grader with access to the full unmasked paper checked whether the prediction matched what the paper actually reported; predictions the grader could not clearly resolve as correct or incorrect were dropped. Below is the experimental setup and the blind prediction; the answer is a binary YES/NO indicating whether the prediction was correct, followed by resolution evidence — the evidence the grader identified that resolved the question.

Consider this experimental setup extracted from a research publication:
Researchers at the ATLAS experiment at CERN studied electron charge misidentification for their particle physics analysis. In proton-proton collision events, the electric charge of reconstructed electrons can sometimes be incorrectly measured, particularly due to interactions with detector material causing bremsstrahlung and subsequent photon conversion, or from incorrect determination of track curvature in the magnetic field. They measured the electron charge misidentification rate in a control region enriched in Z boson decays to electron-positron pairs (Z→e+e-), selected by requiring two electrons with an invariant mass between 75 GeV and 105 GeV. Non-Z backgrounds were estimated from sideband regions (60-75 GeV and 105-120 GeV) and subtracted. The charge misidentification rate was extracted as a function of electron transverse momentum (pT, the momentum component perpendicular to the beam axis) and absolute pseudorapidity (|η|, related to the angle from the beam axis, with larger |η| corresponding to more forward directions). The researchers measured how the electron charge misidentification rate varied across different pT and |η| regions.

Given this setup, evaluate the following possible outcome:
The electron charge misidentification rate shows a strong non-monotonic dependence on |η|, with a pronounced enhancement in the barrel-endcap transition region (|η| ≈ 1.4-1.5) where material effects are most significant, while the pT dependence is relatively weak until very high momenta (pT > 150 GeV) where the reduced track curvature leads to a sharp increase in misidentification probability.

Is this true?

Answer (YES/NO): NO